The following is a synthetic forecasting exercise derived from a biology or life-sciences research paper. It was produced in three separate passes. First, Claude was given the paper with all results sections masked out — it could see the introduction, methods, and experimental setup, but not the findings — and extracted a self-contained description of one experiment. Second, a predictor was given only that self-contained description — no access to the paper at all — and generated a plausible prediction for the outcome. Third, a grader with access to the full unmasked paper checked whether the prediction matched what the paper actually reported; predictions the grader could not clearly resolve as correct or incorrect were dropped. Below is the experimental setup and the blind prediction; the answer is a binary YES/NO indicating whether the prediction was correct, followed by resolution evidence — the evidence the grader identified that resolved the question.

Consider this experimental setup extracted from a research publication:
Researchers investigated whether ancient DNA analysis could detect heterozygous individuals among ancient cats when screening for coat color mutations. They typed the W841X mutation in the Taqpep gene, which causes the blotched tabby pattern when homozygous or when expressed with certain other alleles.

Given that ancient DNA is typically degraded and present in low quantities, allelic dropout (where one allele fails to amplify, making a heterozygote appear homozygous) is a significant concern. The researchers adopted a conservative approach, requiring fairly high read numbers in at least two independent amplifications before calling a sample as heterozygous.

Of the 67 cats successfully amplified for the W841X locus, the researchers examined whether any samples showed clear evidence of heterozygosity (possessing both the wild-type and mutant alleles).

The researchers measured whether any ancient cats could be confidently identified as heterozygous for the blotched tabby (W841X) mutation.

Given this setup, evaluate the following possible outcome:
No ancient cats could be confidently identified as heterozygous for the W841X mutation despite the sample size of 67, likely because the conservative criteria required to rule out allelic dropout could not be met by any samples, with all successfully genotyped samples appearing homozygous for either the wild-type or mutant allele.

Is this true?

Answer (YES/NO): NO